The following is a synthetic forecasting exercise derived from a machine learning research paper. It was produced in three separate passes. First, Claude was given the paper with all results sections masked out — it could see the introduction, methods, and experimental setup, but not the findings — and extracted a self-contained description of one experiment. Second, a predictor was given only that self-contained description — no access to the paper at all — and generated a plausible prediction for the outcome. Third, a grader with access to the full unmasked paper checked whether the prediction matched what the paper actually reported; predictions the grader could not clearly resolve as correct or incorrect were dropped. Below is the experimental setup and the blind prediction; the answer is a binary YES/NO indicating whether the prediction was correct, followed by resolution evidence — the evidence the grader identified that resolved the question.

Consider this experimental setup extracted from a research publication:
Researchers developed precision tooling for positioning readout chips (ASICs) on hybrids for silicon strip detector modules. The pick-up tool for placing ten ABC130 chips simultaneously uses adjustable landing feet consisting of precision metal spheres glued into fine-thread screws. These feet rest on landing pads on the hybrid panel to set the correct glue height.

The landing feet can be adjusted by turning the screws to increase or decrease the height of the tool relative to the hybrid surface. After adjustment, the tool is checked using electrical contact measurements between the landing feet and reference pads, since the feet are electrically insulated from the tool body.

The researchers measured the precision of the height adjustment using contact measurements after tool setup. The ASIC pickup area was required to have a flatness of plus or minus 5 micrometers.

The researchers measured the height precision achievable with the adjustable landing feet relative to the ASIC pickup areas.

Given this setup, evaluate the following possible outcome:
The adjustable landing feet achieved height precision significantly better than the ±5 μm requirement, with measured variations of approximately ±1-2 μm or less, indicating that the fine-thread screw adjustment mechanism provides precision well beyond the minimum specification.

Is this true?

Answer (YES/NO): NO